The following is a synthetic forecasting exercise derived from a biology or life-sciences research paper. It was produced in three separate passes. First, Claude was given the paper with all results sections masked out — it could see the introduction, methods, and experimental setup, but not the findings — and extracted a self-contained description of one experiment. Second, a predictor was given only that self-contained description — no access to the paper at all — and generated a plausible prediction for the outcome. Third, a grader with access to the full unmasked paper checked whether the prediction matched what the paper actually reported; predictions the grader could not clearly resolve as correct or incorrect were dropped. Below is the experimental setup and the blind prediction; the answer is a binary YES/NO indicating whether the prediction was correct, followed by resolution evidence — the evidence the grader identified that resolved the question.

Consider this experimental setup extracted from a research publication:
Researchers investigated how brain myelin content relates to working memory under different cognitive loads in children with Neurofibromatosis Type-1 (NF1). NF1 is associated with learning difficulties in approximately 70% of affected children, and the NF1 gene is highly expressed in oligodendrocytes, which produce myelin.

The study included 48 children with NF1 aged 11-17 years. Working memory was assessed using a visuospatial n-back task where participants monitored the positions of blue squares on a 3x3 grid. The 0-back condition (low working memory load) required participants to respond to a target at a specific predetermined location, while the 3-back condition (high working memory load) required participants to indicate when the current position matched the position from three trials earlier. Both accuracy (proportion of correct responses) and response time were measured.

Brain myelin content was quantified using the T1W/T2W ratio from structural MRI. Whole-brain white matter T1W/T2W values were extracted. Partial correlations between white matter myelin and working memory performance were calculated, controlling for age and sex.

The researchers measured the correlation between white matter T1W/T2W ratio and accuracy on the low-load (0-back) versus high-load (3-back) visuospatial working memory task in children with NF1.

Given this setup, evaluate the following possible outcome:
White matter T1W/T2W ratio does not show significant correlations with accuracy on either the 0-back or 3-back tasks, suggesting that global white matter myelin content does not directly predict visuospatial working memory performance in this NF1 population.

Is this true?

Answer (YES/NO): YES